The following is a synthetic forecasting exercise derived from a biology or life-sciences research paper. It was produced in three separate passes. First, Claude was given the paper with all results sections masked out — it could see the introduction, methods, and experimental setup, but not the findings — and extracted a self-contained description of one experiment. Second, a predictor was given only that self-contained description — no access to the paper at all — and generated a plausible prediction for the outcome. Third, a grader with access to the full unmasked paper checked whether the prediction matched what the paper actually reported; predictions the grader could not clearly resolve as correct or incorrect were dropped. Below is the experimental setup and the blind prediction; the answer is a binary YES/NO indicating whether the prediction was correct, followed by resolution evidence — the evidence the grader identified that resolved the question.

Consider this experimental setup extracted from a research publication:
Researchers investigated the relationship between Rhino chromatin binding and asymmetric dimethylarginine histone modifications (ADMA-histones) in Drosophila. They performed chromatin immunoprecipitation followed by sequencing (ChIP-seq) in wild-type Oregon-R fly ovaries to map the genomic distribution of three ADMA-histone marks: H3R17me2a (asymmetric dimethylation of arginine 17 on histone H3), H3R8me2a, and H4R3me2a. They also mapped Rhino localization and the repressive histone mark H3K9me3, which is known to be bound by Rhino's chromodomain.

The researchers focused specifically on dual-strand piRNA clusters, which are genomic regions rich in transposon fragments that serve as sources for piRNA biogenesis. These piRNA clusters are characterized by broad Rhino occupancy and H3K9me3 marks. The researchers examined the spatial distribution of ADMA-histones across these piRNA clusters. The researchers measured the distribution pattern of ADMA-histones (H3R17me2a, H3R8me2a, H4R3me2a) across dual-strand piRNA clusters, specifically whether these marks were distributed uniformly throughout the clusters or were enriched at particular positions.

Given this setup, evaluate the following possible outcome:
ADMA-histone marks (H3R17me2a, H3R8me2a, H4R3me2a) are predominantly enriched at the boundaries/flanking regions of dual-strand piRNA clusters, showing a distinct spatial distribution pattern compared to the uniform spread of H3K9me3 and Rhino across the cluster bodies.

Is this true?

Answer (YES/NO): YES